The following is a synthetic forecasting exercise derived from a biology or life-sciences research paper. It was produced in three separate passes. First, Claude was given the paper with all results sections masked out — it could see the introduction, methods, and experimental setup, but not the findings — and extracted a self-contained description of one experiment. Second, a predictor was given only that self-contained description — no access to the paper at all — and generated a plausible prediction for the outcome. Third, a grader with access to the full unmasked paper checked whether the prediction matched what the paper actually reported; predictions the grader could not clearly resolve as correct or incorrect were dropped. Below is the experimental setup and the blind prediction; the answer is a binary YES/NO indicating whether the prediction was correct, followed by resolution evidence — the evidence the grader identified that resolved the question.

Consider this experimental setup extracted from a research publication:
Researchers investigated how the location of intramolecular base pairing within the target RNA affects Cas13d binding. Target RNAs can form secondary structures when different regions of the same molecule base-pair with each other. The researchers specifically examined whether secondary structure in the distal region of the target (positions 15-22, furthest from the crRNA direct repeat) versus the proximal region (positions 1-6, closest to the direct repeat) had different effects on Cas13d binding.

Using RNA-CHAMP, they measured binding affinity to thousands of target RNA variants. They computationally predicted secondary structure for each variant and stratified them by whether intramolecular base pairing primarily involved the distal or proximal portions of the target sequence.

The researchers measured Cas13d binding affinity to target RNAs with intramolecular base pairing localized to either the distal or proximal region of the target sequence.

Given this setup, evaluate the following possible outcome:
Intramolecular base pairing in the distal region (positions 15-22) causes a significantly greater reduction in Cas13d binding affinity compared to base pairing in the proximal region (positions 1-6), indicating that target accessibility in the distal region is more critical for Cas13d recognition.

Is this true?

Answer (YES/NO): YES